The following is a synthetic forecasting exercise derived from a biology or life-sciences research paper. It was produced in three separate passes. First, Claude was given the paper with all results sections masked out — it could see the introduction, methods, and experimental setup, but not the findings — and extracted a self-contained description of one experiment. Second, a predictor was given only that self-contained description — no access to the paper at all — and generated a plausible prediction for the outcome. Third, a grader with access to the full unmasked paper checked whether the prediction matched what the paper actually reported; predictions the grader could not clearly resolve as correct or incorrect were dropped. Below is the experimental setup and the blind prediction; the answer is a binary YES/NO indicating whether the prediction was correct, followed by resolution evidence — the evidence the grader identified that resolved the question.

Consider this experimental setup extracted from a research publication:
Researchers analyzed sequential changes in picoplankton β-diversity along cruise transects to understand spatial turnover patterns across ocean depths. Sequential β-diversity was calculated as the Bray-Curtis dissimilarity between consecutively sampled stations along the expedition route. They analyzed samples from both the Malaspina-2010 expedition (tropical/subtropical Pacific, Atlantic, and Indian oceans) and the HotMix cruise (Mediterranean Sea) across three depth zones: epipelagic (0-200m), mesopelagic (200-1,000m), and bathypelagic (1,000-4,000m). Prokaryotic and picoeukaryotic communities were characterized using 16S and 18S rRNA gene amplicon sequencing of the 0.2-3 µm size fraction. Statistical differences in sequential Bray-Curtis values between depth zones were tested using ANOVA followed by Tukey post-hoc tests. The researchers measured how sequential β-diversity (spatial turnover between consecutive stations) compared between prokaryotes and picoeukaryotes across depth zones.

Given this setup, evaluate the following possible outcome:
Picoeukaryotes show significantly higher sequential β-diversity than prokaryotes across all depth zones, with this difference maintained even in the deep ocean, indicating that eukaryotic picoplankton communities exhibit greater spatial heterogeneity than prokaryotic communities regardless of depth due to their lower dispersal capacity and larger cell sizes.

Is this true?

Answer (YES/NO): NO